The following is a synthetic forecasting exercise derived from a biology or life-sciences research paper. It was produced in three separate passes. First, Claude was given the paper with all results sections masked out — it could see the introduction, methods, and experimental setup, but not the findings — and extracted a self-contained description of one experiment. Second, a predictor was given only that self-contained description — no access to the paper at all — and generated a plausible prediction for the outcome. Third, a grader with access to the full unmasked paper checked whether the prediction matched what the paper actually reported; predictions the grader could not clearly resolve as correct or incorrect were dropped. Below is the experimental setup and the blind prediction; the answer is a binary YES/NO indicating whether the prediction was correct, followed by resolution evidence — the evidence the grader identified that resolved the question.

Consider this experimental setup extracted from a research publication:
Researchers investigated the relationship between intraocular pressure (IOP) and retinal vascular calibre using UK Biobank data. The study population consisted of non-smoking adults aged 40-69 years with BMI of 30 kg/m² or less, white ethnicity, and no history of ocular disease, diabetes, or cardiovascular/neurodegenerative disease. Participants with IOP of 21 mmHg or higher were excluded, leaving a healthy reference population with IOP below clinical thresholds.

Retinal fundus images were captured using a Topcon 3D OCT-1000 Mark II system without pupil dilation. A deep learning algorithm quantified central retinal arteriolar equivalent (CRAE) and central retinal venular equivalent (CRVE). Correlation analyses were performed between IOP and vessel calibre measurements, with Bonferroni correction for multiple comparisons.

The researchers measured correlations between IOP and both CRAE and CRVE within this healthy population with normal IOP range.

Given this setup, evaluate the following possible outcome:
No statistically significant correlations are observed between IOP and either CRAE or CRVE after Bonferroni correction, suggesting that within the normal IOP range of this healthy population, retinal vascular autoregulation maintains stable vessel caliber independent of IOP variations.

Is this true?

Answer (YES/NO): NO